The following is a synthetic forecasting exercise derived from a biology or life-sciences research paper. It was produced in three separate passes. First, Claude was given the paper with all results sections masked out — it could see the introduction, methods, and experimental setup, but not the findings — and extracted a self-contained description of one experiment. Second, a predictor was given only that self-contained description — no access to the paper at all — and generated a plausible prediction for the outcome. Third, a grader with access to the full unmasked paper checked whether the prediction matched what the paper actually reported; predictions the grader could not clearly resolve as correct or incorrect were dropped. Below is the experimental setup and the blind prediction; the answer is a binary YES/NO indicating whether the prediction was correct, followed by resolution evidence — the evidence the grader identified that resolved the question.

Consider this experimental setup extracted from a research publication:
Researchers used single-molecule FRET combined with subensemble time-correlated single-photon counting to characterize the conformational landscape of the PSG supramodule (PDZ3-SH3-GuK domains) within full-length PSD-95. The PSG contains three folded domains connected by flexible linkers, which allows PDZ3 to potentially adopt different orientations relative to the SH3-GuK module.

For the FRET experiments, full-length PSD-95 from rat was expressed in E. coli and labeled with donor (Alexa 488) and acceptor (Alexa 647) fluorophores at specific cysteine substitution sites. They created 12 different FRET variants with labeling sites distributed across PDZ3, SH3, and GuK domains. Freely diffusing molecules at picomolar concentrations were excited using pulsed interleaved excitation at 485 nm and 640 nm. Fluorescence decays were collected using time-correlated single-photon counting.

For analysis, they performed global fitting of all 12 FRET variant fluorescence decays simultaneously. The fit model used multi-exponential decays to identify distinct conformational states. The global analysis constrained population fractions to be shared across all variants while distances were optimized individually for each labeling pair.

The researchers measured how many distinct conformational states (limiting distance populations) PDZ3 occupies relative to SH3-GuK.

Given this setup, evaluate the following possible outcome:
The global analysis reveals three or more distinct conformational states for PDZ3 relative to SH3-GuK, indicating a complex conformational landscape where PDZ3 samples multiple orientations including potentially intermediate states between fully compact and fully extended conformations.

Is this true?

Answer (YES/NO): NO